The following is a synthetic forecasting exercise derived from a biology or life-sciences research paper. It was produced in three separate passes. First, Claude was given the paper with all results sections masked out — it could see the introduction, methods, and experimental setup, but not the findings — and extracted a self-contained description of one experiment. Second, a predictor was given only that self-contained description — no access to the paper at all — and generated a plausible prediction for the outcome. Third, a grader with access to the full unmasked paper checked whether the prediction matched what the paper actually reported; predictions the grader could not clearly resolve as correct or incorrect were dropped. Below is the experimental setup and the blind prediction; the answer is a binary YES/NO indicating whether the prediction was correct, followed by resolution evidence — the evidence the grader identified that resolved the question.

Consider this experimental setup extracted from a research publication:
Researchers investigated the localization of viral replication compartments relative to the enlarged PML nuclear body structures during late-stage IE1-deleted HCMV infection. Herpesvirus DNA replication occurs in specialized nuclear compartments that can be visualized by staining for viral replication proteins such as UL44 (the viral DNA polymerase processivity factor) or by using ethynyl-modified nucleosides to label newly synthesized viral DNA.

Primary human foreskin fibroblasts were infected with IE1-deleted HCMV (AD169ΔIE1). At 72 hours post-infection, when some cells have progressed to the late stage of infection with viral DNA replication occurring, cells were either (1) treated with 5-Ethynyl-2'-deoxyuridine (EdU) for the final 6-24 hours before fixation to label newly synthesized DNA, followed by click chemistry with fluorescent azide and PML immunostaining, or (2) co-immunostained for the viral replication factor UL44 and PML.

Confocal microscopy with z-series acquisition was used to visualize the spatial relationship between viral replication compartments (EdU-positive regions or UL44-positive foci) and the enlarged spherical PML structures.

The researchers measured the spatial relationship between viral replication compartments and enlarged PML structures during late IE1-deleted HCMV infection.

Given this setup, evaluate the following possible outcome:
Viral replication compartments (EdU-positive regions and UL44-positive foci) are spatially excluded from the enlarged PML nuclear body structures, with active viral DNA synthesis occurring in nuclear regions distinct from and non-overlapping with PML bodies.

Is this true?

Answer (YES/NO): NO